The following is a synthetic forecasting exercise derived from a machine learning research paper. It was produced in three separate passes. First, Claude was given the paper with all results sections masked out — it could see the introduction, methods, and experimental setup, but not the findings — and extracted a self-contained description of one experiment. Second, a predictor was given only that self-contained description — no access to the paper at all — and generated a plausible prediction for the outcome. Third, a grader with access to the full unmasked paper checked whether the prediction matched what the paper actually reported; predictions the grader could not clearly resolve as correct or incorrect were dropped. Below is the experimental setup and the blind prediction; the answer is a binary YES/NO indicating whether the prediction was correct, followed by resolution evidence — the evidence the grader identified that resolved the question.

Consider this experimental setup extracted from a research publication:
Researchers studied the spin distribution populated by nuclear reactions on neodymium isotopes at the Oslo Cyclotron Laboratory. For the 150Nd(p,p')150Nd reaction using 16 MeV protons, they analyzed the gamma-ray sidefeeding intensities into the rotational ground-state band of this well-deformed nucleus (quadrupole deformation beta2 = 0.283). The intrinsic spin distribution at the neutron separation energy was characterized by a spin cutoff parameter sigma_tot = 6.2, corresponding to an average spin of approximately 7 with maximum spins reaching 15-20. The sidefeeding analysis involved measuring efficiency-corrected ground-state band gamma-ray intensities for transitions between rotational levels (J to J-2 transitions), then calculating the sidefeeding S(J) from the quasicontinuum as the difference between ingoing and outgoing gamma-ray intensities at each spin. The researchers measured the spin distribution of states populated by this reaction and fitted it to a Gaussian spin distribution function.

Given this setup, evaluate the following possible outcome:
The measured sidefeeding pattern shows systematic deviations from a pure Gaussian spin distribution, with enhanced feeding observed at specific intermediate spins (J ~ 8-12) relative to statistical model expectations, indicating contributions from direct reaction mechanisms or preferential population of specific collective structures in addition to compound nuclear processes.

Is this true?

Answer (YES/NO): NO